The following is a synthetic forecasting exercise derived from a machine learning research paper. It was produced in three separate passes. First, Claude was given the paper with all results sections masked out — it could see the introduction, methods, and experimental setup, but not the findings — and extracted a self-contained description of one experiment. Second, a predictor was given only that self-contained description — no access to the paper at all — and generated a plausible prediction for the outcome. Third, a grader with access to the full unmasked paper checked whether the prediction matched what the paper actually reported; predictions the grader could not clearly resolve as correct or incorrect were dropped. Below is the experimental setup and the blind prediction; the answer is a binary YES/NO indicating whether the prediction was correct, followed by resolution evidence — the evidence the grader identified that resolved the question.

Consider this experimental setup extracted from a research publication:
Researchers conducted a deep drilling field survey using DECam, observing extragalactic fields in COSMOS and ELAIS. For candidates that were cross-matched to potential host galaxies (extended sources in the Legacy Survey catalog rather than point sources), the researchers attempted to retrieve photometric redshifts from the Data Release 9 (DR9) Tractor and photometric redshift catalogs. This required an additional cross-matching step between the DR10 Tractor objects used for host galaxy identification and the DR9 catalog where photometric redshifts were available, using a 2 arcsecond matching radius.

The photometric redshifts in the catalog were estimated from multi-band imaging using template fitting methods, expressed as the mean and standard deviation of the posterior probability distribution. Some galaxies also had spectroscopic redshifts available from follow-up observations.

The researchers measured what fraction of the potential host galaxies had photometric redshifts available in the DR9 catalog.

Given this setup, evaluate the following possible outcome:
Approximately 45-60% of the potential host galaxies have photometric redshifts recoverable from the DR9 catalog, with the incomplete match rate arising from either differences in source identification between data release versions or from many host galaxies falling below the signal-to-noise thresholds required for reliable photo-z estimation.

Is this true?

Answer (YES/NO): NO